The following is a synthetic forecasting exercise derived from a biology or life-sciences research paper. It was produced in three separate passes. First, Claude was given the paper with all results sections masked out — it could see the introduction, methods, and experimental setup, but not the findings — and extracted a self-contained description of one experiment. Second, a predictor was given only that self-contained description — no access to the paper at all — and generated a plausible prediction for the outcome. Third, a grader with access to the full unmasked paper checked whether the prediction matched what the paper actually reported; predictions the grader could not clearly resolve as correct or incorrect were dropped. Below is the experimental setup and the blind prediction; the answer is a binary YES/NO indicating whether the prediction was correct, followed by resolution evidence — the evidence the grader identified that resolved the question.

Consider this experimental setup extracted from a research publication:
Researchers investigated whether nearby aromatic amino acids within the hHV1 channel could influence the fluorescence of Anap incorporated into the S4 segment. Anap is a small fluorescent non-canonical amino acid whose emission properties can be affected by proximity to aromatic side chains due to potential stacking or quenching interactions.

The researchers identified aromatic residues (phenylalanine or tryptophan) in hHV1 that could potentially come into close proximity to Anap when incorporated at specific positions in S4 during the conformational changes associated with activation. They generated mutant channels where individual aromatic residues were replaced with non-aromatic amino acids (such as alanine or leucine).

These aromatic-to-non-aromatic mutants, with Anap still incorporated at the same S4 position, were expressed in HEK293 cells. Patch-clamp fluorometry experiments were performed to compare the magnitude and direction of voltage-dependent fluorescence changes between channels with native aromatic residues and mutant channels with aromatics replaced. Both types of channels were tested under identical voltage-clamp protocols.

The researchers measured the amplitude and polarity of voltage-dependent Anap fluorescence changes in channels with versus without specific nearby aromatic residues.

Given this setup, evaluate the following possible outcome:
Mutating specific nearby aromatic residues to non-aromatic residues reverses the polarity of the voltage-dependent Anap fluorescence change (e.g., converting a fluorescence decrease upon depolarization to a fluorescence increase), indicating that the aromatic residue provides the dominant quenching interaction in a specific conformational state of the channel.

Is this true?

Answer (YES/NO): NO